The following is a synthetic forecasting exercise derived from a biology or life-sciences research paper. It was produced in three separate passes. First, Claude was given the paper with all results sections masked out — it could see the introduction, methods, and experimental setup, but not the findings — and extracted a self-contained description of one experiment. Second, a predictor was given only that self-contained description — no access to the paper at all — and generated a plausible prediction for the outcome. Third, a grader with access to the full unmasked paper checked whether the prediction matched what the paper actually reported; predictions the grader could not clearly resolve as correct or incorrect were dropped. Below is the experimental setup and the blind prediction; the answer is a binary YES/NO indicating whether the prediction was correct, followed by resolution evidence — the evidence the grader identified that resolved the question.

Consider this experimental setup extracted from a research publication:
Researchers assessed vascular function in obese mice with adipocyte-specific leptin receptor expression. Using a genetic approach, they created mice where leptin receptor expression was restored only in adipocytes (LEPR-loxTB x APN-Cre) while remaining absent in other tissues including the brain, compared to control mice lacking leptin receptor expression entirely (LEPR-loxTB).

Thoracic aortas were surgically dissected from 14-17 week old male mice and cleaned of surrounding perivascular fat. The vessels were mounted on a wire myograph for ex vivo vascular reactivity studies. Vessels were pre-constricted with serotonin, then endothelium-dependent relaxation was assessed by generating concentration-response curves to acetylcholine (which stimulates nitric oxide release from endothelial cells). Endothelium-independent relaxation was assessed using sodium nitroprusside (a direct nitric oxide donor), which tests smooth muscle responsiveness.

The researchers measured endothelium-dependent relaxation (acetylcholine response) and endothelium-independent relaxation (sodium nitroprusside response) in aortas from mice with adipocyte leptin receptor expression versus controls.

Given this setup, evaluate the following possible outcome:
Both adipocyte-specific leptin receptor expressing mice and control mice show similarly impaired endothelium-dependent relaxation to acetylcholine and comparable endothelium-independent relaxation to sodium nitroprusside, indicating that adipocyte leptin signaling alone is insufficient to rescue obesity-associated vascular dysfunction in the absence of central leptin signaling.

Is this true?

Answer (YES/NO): NO